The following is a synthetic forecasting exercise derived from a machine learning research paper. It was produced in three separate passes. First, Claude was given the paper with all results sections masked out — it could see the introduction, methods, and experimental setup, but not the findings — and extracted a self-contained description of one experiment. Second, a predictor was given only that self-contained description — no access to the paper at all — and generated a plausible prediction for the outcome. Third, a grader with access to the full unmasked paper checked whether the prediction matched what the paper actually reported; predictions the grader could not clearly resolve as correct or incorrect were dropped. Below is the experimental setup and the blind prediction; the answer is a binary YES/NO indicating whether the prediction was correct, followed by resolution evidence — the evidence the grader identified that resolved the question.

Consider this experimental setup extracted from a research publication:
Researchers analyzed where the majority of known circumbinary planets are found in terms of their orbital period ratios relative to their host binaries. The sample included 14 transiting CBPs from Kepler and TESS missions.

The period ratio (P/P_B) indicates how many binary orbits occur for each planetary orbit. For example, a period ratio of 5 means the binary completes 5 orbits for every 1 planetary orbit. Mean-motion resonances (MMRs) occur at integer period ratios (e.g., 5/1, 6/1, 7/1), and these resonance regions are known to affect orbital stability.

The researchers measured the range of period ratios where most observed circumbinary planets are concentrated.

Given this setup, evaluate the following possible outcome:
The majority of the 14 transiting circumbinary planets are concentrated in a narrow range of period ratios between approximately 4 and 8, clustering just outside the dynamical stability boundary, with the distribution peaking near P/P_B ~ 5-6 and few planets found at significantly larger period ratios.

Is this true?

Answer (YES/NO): NO